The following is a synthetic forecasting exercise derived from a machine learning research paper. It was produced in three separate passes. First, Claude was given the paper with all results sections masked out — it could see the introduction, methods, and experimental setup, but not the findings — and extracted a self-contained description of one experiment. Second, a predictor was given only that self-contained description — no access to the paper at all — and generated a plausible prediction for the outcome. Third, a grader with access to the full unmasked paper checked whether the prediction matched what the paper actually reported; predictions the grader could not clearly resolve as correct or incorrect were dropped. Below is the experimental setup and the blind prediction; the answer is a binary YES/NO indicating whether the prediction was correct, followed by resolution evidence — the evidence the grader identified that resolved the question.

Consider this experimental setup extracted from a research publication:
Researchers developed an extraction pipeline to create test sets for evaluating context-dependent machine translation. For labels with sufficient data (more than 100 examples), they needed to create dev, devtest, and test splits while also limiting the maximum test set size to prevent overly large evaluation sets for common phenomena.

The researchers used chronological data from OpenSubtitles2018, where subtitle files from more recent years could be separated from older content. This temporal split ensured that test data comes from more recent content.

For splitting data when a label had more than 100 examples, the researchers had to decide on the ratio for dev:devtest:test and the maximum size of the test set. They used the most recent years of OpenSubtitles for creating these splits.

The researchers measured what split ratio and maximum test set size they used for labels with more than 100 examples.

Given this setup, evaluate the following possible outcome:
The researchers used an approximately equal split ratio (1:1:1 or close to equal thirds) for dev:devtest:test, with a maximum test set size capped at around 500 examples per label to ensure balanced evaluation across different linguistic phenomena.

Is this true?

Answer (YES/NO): NO